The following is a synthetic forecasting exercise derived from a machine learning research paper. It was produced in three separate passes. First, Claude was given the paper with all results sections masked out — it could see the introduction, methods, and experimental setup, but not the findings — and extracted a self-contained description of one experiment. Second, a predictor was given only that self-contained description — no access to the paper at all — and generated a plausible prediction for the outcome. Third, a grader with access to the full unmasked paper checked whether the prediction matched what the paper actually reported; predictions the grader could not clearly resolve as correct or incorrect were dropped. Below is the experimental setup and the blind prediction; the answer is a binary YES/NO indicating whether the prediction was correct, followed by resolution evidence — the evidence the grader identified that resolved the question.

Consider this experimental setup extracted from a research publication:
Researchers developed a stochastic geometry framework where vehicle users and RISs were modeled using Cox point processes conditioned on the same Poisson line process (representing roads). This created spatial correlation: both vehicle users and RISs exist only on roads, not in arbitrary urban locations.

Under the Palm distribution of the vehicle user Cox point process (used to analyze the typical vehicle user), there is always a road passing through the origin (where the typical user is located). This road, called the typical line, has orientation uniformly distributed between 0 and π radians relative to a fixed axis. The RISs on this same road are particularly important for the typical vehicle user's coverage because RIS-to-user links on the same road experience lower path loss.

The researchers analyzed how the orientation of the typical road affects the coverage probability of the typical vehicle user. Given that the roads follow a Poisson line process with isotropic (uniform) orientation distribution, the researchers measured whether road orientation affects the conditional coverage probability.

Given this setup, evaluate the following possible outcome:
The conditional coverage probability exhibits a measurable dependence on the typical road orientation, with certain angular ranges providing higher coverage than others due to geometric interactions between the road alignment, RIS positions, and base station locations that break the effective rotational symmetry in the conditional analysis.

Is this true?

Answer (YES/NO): NO